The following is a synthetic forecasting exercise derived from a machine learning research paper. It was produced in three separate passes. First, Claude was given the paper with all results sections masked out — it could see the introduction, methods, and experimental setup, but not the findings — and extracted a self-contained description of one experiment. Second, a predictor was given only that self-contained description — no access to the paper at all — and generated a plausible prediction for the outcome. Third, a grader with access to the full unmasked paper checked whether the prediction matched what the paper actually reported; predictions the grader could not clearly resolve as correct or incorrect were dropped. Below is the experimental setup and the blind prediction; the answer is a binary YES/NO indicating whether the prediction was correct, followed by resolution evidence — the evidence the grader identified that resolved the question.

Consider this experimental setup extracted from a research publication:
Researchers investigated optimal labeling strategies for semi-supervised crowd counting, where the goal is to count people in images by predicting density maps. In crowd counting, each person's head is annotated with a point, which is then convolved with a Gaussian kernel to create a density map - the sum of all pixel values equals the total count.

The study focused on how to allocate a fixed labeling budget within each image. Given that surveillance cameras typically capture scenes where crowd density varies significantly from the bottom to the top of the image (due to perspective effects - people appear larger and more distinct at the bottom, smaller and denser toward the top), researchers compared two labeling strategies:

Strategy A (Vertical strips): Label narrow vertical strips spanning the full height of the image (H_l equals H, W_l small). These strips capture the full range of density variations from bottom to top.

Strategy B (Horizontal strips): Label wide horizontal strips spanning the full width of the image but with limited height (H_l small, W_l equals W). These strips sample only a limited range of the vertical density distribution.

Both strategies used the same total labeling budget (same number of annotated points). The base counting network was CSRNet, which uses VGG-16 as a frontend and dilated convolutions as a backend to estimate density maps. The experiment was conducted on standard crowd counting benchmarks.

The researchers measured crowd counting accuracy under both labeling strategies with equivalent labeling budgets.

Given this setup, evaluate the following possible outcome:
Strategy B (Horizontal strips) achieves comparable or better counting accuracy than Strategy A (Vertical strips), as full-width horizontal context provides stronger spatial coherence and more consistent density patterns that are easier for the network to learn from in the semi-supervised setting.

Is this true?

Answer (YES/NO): NO